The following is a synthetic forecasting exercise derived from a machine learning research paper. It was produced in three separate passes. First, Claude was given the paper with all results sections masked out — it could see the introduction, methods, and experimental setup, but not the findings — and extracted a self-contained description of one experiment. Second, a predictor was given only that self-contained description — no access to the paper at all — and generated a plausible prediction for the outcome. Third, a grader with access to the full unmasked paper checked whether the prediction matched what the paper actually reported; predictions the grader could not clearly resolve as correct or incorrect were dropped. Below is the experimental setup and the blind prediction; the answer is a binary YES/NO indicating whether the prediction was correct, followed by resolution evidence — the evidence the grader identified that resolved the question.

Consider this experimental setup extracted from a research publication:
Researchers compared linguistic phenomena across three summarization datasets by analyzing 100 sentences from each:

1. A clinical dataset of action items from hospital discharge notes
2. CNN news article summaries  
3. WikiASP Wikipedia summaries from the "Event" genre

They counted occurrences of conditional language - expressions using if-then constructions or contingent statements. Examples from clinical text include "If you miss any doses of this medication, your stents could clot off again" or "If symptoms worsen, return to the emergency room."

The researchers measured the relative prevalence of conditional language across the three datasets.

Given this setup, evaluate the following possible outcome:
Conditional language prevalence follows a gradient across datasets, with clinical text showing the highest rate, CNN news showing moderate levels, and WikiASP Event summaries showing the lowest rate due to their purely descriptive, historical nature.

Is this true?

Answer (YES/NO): NO